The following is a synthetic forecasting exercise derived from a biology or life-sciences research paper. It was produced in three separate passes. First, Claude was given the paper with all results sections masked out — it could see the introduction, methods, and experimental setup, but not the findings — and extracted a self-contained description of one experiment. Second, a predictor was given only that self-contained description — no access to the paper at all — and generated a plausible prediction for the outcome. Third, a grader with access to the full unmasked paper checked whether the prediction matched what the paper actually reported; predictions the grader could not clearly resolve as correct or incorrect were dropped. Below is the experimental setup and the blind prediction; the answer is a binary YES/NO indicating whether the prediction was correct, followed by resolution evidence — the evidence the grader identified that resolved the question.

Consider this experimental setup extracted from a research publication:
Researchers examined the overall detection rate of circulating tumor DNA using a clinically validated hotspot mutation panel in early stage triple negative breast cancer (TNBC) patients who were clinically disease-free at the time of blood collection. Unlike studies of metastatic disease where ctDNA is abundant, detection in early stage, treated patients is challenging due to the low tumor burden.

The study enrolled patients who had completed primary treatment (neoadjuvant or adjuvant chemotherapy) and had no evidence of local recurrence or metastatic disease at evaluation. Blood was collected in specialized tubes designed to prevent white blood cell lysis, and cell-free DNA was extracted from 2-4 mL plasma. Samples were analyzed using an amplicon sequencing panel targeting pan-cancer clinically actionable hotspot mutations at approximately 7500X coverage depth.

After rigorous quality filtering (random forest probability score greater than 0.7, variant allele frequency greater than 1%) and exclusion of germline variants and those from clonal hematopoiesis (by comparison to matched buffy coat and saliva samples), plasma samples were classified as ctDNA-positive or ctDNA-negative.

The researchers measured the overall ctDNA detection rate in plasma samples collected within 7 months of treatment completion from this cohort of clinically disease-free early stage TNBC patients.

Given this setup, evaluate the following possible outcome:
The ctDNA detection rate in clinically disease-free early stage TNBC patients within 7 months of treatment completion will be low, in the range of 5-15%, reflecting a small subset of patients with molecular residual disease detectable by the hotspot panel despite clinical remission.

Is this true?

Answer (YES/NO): YES